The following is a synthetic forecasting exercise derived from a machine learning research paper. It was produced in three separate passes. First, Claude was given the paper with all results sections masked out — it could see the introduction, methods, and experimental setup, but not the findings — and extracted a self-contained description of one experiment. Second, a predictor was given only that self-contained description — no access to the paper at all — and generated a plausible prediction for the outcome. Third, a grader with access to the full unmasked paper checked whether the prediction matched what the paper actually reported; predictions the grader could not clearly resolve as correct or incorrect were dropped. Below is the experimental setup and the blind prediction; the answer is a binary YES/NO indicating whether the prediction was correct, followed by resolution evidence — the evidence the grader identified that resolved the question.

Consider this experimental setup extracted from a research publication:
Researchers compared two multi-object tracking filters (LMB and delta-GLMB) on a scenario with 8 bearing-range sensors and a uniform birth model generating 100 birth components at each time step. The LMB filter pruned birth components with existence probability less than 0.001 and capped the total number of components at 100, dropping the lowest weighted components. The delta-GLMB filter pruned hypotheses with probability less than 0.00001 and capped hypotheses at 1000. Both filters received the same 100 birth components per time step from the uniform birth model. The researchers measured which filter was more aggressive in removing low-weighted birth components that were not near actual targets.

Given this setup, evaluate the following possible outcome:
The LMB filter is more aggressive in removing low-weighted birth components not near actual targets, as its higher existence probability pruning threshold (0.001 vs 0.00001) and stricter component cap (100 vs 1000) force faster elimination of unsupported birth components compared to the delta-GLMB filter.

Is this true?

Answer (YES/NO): YES